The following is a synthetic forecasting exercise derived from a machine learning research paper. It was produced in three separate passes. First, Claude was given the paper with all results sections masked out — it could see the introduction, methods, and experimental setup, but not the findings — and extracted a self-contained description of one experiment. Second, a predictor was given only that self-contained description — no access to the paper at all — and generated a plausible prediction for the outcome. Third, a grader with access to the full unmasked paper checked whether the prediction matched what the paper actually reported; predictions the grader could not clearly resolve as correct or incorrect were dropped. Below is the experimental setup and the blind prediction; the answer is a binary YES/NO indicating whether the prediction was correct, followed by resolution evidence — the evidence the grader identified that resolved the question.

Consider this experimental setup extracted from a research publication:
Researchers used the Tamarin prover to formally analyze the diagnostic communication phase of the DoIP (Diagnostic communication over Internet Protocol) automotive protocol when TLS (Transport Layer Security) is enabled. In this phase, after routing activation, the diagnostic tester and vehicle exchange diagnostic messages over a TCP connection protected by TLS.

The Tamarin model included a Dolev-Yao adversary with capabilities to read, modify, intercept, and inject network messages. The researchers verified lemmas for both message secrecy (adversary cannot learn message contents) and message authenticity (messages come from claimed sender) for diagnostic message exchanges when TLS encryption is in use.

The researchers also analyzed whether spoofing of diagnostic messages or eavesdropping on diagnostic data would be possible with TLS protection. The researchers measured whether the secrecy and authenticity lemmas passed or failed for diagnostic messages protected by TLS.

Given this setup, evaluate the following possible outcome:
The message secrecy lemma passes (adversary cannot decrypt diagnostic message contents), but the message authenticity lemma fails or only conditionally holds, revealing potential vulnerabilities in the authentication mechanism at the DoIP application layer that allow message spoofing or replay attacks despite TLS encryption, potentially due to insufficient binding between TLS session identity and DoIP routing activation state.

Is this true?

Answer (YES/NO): NO